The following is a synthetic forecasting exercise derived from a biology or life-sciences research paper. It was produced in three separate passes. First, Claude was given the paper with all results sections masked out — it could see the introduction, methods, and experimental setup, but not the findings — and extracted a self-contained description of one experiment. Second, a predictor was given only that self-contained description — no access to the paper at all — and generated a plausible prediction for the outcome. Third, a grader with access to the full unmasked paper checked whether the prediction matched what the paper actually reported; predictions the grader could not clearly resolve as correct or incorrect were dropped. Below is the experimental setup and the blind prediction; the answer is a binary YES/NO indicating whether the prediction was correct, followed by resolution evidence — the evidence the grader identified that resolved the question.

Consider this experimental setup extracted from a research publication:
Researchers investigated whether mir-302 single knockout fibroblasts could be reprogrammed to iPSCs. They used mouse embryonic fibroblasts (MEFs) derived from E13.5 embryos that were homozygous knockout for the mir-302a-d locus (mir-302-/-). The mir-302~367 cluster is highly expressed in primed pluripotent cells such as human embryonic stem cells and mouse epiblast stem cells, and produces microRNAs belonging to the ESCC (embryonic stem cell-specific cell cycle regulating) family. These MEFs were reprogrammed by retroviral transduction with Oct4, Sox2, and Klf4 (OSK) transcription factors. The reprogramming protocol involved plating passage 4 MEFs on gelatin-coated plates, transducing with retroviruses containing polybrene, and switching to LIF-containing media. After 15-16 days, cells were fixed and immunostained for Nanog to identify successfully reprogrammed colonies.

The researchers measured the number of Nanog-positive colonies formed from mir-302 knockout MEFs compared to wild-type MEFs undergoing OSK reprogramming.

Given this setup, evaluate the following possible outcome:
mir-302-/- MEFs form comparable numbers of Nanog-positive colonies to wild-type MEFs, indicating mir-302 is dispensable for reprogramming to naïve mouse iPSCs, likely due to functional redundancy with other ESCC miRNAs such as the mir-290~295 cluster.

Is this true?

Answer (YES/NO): YES